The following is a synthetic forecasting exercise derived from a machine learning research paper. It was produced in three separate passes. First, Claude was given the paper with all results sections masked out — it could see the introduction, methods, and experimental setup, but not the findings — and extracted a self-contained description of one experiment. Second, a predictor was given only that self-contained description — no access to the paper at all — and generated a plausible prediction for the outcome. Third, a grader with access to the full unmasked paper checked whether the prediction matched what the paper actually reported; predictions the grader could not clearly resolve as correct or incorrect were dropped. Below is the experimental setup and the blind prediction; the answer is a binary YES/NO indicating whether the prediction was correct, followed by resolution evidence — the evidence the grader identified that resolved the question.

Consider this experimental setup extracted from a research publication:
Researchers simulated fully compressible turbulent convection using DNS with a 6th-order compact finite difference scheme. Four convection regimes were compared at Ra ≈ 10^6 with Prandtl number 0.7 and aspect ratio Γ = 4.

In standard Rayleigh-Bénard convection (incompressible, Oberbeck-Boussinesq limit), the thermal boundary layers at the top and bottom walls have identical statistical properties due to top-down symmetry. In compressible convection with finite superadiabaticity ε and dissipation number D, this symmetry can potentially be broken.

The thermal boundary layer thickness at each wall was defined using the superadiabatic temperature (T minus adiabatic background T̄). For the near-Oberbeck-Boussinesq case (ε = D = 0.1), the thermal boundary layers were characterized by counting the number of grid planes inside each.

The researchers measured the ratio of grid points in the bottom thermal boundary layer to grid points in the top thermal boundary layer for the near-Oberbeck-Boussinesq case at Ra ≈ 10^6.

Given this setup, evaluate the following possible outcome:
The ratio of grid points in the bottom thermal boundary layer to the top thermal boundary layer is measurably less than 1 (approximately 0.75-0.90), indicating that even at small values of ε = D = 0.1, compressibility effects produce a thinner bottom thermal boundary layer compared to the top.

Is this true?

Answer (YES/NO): NO